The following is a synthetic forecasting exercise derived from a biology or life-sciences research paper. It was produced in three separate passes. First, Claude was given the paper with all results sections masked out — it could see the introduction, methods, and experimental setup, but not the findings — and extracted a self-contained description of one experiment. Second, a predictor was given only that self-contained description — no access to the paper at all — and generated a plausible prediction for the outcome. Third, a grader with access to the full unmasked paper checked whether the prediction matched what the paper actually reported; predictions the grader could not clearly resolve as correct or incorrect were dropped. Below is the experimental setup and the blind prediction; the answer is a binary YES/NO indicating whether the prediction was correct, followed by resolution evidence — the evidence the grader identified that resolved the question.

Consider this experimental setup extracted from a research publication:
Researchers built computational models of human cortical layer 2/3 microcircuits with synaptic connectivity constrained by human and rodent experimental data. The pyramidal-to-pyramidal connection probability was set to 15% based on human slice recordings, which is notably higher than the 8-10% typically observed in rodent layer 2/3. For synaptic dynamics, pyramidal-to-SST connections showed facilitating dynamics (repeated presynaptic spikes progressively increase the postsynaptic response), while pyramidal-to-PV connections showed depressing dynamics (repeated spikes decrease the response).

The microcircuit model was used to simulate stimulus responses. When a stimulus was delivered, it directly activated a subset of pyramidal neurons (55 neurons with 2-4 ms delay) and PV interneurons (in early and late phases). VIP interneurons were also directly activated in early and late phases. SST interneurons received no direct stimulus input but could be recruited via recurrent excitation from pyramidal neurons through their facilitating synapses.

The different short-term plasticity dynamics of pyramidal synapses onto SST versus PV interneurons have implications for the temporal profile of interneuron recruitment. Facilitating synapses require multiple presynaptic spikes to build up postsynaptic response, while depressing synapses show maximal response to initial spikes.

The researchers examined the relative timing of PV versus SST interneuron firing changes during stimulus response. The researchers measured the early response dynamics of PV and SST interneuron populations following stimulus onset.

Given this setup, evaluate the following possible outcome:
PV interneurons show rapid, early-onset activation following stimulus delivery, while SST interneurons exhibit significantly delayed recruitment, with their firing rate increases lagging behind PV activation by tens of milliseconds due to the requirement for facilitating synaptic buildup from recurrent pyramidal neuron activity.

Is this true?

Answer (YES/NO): NO